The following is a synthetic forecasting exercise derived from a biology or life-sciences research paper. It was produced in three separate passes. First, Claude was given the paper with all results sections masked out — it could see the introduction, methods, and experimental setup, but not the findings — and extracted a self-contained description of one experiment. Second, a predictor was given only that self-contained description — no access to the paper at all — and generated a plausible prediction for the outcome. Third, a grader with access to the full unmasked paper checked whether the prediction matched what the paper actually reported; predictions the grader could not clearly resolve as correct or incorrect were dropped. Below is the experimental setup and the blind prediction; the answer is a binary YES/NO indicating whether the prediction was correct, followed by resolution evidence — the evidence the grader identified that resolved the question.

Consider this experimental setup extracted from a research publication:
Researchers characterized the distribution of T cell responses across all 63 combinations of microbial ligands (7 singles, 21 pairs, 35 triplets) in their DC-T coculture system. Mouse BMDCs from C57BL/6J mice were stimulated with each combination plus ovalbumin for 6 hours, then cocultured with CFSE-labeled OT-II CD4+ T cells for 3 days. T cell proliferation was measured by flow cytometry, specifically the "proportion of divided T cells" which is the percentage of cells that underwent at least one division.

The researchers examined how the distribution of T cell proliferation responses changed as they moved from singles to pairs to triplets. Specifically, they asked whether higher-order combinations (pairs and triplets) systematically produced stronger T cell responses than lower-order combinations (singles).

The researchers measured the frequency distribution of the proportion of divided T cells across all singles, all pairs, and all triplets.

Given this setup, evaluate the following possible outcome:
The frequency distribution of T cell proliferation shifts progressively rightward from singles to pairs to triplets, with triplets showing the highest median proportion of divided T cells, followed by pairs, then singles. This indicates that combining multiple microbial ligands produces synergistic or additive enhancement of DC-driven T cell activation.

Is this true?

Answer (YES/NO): NO